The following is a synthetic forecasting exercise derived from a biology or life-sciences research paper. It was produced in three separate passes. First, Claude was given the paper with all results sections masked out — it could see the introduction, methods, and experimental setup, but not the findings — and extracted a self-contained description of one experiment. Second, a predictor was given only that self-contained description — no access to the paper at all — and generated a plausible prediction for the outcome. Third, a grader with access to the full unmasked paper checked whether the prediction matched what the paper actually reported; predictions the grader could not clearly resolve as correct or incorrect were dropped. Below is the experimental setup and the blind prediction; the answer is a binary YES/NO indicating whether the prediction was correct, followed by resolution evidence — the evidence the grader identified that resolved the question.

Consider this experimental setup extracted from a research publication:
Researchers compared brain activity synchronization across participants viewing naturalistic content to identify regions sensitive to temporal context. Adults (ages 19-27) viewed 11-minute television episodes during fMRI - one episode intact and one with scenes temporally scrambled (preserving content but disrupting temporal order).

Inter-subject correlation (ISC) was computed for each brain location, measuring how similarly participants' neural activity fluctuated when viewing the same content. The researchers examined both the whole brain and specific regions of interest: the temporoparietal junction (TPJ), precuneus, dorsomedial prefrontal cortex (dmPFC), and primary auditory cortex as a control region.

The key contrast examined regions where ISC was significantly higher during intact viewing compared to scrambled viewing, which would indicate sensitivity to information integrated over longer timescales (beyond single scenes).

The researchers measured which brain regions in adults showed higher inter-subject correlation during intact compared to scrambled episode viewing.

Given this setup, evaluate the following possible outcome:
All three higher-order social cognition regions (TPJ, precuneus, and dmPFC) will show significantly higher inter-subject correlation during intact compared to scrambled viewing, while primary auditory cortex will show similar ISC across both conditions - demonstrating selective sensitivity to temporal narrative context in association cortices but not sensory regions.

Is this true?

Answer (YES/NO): NO